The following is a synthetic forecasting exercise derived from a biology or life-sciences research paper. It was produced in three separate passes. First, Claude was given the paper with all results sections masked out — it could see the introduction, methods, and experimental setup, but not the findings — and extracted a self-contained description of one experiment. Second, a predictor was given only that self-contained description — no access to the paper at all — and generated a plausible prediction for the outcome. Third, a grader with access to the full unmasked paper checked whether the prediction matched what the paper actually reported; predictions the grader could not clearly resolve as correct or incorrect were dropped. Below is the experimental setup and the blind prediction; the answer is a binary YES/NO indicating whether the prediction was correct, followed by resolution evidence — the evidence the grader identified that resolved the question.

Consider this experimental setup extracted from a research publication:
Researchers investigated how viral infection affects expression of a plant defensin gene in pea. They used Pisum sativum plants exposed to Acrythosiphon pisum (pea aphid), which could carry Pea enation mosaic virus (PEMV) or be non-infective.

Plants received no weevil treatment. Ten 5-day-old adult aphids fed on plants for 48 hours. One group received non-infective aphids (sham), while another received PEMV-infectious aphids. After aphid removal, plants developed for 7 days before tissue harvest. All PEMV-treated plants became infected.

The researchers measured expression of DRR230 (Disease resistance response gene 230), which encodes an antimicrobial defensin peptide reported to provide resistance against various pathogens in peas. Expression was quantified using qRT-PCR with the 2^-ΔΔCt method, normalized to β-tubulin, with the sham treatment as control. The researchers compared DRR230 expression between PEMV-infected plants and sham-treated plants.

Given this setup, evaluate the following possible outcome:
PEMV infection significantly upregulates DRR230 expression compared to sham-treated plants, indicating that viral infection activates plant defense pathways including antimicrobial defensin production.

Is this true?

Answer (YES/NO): YES